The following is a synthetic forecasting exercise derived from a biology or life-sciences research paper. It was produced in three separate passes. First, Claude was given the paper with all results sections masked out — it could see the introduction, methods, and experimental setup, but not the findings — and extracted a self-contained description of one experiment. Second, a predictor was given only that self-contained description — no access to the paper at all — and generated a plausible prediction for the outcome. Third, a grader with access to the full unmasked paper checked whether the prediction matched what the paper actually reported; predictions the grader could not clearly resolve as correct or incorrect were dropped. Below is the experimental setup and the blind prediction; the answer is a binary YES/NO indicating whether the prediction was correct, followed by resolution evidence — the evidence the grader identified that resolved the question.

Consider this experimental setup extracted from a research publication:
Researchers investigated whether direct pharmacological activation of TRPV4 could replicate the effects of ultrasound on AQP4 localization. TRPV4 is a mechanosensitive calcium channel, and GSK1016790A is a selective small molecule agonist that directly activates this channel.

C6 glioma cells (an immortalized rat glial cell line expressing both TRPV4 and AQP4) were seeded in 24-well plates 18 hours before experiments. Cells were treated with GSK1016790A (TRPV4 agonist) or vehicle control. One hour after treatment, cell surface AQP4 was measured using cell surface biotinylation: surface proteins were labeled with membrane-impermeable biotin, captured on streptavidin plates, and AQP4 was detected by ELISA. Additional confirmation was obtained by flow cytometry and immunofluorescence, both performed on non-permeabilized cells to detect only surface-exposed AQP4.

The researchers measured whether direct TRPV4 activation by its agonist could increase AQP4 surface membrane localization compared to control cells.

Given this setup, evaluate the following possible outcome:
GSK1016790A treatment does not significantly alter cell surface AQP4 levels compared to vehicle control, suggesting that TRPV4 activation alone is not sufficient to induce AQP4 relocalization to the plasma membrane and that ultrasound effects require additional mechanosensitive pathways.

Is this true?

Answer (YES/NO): NO